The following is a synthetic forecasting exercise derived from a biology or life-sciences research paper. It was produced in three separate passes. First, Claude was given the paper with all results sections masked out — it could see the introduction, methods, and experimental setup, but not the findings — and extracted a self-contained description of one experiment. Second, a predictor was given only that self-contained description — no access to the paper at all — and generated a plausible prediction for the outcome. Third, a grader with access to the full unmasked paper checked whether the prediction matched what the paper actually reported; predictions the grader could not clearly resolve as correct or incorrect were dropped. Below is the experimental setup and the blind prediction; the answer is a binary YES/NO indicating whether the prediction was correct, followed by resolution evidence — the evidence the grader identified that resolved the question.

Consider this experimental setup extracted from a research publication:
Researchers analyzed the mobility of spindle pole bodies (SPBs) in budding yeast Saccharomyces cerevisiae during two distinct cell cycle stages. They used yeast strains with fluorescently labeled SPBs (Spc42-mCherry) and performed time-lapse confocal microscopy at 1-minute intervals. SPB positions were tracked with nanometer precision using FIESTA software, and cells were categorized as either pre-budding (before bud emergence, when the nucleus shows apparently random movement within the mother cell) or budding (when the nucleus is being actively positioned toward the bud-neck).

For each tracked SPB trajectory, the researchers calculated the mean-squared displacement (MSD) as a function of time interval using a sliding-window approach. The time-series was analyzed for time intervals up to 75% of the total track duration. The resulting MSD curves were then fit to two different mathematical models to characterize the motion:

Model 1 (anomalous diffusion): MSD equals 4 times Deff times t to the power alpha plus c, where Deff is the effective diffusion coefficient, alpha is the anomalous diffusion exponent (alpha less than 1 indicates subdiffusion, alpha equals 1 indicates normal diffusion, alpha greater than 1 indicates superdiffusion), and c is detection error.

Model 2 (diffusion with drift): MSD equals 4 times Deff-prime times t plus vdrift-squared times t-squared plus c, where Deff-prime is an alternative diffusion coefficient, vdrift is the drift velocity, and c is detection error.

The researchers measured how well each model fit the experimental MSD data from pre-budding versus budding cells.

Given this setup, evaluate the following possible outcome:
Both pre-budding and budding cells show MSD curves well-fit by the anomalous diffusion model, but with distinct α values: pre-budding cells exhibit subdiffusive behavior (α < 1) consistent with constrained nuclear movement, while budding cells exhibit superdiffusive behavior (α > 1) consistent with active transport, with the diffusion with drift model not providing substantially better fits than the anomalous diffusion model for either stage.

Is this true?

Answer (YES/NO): NO